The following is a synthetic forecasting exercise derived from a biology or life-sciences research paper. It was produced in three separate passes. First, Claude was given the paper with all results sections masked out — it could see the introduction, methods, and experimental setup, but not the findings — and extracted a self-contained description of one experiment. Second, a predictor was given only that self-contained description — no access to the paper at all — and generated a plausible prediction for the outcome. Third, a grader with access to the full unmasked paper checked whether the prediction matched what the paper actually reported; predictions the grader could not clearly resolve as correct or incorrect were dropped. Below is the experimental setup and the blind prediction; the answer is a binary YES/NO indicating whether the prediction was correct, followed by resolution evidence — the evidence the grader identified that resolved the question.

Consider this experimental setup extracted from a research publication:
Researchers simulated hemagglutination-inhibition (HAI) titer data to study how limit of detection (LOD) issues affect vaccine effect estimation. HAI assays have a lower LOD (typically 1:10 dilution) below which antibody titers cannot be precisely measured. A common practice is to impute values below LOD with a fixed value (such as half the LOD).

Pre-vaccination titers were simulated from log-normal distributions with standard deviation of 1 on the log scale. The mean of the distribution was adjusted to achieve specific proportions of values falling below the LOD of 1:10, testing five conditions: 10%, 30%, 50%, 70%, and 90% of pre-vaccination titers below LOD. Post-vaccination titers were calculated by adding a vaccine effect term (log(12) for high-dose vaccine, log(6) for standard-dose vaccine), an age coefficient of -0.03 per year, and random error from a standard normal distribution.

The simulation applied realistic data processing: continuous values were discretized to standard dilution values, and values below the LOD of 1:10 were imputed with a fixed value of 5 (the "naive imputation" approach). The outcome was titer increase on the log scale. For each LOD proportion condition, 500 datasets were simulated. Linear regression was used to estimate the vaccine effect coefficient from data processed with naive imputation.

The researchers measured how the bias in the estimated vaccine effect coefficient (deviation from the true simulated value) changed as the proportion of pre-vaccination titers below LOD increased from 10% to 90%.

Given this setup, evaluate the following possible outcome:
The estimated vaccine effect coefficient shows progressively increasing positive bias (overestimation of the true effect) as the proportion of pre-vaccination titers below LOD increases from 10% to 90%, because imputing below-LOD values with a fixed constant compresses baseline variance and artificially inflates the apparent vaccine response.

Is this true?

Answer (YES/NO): NO